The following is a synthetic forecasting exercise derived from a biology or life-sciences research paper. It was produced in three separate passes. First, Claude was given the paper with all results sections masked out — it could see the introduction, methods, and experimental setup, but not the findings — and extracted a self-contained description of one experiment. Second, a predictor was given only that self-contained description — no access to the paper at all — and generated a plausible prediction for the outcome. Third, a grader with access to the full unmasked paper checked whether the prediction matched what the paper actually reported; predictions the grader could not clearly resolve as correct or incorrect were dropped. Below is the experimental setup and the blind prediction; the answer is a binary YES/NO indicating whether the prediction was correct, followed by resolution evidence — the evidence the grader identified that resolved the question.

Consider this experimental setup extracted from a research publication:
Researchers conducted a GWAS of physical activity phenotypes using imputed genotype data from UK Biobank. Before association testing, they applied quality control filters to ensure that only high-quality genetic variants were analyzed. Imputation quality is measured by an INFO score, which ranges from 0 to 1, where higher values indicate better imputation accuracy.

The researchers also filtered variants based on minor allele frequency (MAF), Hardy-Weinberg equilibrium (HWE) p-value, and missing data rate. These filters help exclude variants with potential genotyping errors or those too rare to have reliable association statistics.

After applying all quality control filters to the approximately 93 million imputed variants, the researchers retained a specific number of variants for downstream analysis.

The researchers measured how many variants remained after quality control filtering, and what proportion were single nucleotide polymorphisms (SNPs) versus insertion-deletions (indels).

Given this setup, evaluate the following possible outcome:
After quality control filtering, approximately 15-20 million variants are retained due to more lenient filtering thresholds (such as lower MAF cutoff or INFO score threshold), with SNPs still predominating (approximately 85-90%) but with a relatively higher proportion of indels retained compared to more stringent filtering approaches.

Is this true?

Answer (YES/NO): NO